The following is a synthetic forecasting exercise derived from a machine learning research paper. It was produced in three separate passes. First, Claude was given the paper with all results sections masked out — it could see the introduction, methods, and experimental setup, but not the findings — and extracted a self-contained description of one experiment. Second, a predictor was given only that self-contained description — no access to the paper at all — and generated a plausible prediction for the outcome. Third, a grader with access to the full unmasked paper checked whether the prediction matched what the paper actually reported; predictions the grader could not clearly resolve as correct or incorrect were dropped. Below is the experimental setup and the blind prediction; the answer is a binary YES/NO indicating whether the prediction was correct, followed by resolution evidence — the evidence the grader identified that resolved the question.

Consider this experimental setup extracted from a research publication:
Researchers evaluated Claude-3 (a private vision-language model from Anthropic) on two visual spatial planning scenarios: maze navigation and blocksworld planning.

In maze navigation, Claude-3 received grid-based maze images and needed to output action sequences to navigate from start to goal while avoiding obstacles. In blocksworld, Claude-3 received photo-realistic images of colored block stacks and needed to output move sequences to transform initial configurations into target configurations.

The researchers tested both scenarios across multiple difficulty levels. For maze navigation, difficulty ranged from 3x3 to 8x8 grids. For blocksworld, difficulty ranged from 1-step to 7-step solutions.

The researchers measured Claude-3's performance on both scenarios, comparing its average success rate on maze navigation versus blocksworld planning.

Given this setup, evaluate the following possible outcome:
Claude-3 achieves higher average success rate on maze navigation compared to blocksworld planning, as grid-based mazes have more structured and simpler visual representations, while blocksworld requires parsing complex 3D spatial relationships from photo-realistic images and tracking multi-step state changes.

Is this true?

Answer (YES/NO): YES